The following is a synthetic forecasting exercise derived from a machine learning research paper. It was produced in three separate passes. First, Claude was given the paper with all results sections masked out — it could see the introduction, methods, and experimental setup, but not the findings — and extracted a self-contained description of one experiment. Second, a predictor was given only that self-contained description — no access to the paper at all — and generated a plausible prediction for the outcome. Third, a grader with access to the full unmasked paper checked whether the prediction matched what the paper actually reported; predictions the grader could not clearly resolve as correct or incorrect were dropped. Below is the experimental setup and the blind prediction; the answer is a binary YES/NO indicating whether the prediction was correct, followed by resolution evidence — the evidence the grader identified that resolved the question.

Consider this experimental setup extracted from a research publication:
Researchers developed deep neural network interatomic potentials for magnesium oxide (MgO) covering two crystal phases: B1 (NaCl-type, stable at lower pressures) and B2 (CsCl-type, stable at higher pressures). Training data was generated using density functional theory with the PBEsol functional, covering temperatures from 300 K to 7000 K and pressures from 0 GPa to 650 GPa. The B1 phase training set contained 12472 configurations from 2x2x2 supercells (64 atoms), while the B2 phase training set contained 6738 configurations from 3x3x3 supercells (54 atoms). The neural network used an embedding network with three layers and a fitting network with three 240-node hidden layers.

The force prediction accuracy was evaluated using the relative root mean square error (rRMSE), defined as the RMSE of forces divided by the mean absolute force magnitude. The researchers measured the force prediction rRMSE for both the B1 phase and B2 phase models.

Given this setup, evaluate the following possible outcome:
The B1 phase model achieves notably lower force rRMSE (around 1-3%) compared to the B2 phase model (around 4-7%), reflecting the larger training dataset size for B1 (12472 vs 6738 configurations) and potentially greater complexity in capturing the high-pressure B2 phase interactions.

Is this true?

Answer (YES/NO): NO